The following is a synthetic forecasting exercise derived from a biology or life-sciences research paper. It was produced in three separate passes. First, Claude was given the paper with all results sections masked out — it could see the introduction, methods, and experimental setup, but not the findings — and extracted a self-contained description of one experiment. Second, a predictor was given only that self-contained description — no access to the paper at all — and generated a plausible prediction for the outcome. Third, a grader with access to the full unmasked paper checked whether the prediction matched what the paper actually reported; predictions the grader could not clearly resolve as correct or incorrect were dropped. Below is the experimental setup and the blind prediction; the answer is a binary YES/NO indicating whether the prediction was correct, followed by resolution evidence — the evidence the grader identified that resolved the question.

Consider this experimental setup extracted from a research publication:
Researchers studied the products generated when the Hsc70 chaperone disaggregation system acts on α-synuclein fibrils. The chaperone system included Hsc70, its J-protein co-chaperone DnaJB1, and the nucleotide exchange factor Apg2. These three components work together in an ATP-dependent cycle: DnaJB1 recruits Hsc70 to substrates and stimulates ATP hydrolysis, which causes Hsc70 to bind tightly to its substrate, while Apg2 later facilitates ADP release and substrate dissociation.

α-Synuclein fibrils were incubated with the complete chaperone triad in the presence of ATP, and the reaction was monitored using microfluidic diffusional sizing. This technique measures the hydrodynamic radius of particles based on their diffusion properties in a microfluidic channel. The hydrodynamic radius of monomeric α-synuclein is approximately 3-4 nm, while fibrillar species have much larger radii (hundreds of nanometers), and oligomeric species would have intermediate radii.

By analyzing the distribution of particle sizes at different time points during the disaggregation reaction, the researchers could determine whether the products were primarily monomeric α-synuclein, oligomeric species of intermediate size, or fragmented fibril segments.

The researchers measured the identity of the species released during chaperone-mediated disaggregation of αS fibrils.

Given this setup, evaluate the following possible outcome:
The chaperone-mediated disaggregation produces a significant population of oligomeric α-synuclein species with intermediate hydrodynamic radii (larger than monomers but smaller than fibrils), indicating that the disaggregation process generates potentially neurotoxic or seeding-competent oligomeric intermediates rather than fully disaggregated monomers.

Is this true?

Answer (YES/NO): NO